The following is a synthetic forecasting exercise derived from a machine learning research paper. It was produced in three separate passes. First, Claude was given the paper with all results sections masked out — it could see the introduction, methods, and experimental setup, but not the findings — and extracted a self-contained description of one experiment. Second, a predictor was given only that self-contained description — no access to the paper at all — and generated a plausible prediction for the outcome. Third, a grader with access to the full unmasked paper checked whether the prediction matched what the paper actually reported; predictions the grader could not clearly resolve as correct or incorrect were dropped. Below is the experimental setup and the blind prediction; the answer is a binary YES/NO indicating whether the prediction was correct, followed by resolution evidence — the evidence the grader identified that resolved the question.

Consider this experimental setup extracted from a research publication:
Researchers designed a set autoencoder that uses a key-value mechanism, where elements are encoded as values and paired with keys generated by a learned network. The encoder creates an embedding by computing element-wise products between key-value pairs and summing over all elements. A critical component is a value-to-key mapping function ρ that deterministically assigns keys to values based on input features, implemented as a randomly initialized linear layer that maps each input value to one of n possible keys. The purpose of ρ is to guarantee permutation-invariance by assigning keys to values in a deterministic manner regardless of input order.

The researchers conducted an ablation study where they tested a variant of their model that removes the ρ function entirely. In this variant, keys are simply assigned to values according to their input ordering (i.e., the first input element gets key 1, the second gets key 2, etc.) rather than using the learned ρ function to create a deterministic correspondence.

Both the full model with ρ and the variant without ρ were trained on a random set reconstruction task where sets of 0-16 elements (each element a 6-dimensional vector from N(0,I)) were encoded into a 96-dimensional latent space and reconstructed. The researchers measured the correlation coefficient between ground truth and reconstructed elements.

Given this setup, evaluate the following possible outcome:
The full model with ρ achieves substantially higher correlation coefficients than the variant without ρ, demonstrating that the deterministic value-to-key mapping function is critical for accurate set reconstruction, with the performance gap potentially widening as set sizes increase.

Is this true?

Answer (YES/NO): NO